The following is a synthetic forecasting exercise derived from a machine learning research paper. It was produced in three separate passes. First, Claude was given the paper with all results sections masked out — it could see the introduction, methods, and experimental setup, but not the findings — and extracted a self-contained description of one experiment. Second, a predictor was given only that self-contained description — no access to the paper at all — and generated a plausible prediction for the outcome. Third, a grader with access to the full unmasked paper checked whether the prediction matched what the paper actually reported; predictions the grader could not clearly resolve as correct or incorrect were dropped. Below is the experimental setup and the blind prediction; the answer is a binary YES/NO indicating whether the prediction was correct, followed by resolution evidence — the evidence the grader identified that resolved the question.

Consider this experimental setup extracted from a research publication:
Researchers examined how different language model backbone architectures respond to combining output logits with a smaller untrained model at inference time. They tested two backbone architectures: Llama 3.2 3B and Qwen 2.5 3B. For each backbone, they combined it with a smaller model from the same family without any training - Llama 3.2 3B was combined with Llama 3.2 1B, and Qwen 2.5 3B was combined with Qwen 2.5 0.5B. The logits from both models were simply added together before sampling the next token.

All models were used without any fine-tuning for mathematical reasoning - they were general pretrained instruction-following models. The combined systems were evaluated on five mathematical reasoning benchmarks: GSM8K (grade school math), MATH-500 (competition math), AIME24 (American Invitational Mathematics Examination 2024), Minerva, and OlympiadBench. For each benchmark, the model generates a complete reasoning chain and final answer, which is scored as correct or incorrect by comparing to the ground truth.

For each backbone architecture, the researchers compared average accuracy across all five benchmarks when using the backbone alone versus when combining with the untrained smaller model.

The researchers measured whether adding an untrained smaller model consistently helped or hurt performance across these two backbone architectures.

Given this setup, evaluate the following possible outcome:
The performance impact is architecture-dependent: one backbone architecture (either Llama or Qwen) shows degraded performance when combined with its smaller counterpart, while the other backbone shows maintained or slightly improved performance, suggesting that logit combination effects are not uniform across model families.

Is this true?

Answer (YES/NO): YES